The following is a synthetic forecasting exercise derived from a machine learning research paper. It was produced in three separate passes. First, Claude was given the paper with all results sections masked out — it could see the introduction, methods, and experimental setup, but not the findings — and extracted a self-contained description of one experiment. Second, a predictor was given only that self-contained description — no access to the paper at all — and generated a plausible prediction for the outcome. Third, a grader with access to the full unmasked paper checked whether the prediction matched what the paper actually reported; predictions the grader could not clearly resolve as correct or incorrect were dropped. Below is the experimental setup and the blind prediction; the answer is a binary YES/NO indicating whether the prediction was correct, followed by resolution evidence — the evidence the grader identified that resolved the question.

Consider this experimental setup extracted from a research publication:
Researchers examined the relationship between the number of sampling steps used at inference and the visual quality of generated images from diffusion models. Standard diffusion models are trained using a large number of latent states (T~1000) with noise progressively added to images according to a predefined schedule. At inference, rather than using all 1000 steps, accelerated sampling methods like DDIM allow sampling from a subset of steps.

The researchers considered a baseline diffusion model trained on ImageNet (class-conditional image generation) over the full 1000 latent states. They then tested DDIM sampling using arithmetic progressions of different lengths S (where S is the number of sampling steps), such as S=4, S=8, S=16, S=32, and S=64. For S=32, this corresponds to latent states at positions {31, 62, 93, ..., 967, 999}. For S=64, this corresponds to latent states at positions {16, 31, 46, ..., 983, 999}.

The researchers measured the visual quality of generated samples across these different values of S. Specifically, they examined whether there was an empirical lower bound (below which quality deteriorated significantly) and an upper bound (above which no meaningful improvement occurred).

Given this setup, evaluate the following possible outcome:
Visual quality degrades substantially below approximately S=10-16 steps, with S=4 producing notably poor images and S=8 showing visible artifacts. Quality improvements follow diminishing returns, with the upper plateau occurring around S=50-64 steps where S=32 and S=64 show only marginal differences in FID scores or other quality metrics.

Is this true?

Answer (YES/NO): NO